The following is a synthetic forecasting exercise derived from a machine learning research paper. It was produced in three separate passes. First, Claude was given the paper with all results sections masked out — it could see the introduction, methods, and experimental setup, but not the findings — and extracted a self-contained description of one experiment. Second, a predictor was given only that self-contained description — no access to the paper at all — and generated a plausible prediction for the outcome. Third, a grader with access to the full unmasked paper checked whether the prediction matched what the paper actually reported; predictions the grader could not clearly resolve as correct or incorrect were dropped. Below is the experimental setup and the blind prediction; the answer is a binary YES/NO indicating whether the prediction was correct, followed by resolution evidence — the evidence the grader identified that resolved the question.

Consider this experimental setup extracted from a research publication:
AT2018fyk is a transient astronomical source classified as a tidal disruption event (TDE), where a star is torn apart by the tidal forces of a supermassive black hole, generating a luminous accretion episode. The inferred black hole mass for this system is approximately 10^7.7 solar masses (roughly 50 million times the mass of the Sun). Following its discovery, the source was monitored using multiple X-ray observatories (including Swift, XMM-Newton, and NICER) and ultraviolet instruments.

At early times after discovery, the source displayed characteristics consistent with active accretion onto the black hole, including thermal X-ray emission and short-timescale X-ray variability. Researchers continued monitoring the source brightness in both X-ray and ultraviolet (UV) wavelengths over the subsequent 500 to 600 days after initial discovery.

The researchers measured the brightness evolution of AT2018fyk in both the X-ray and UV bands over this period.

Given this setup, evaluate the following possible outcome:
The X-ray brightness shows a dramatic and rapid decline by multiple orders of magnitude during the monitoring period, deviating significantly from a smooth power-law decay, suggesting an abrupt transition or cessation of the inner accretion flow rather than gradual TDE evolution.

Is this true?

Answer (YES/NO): YES